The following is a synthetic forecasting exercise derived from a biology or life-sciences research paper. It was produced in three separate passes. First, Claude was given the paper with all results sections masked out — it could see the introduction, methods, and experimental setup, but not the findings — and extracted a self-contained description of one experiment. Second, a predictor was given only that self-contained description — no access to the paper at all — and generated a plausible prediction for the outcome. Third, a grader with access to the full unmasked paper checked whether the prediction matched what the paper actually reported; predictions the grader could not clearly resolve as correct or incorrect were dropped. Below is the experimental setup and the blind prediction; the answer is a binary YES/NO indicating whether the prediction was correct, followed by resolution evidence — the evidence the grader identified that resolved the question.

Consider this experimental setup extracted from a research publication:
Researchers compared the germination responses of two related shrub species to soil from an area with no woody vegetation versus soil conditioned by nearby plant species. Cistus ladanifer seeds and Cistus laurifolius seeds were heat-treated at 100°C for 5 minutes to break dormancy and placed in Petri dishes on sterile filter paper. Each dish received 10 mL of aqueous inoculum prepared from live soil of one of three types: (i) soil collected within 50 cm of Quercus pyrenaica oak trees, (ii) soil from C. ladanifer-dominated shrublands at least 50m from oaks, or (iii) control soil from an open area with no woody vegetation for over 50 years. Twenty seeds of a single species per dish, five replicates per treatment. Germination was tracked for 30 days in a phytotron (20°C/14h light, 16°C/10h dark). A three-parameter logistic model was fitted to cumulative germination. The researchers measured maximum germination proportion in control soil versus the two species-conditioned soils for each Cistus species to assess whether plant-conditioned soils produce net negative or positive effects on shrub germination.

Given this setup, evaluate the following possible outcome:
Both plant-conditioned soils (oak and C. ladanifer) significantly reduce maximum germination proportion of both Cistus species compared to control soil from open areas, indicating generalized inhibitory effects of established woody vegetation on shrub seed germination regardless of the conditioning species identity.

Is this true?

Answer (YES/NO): NO